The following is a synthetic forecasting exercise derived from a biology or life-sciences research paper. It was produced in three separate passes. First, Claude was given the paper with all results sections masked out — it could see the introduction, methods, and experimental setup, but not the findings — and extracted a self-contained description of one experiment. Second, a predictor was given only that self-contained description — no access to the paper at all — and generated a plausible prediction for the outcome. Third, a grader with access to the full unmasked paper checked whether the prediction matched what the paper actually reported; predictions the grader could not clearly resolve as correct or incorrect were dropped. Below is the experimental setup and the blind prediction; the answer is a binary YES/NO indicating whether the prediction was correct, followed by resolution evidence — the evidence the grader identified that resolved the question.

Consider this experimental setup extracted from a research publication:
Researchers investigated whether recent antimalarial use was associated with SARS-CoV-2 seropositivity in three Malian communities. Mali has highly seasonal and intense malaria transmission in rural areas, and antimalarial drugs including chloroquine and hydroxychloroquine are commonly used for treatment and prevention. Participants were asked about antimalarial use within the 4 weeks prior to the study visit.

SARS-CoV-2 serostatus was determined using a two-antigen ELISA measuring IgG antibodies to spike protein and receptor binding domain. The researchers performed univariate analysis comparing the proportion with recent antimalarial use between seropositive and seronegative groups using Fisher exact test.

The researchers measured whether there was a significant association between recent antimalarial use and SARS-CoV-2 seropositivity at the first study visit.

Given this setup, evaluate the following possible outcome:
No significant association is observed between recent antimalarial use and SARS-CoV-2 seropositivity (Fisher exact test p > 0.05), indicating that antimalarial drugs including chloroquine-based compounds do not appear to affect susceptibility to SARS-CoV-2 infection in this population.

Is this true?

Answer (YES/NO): YES